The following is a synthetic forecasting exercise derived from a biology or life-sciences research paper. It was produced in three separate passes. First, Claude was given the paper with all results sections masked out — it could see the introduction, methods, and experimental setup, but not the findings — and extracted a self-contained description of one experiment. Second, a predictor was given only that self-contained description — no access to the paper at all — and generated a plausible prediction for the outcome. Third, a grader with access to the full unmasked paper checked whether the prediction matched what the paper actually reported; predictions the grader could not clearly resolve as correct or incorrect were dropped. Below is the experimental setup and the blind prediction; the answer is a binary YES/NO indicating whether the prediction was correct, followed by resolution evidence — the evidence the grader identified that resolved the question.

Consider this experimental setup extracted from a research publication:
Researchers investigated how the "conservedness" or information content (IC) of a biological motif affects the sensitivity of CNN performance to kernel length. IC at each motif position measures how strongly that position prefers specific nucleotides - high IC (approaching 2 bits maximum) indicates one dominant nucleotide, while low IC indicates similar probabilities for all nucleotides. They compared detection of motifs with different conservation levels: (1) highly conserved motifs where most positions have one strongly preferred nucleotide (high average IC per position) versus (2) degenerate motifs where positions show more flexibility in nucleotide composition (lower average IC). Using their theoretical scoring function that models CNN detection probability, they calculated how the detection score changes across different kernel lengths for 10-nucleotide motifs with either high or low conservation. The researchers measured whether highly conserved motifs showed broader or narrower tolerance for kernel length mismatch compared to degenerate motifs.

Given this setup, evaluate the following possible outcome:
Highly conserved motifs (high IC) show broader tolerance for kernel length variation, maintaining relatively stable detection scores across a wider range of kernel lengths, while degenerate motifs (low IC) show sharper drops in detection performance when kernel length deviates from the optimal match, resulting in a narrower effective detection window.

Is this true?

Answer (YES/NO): YES